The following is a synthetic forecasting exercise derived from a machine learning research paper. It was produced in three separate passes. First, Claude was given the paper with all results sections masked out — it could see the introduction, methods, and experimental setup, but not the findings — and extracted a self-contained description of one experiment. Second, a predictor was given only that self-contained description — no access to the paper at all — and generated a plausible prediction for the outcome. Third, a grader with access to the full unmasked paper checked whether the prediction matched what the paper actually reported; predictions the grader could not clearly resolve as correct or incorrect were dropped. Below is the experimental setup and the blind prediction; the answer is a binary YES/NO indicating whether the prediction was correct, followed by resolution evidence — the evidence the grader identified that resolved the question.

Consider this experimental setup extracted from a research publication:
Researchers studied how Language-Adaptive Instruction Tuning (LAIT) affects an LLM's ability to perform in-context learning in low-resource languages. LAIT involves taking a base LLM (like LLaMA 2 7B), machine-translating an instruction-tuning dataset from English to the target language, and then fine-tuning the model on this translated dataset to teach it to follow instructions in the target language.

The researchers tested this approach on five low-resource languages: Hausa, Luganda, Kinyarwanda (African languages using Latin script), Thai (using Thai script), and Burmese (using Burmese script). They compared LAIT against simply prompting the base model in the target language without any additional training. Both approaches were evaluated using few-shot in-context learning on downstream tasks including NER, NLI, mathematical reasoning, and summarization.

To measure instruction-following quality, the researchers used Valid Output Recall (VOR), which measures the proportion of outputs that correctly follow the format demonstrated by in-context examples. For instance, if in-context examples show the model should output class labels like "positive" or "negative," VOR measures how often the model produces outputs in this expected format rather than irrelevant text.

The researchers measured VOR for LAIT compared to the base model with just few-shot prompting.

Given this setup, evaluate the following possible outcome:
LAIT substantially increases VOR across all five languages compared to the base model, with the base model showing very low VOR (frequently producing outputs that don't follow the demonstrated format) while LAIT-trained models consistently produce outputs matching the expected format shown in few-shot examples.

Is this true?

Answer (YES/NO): NO